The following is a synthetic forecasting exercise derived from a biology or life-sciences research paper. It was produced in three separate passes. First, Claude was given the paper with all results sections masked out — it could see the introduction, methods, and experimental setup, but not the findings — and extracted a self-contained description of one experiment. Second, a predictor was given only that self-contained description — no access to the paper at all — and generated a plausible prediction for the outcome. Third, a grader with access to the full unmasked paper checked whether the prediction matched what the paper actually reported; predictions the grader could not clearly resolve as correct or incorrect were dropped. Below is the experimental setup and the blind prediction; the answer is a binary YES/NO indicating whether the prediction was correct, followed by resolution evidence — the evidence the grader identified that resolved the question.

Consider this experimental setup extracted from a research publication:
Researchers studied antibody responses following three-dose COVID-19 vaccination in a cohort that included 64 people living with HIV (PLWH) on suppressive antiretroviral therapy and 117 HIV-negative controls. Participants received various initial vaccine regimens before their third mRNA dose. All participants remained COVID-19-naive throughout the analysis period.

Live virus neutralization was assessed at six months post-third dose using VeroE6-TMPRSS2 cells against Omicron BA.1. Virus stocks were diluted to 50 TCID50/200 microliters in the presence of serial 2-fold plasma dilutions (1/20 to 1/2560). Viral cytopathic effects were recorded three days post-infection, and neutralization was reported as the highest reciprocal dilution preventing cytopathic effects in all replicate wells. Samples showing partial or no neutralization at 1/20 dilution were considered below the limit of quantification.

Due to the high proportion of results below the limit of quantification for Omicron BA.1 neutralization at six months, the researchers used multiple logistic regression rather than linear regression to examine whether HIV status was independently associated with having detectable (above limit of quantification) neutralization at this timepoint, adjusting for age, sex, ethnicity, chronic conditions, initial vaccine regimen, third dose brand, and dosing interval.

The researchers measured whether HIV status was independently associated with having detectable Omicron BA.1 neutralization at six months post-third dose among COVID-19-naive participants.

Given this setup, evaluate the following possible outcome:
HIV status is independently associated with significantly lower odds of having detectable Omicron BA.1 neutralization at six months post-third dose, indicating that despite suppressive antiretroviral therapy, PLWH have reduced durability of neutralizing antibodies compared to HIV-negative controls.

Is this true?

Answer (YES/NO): NO